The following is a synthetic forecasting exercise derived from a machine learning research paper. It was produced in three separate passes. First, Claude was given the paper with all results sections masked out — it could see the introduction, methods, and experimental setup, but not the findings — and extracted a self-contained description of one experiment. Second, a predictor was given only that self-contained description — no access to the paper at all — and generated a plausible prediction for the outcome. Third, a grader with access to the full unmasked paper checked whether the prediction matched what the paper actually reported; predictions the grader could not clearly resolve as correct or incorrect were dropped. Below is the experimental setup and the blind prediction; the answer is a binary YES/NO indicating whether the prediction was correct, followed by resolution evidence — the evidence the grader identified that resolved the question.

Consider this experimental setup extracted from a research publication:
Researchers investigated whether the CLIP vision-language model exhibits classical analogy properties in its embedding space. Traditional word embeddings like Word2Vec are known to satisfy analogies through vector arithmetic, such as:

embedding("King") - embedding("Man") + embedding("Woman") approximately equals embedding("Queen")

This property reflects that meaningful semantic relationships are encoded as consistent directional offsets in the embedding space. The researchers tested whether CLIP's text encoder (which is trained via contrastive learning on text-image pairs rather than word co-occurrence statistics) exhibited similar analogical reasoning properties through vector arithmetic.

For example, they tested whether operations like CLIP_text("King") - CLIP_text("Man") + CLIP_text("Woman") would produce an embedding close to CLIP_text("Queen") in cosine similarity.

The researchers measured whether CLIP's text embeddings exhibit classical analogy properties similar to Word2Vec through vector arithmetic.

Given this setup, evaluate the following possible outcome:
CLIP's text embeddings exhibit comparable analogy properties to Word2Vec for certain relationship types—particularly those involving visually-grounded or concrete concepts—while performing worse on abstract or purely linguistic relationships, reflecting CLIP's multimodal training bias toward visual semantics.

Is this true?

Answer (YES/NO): NO